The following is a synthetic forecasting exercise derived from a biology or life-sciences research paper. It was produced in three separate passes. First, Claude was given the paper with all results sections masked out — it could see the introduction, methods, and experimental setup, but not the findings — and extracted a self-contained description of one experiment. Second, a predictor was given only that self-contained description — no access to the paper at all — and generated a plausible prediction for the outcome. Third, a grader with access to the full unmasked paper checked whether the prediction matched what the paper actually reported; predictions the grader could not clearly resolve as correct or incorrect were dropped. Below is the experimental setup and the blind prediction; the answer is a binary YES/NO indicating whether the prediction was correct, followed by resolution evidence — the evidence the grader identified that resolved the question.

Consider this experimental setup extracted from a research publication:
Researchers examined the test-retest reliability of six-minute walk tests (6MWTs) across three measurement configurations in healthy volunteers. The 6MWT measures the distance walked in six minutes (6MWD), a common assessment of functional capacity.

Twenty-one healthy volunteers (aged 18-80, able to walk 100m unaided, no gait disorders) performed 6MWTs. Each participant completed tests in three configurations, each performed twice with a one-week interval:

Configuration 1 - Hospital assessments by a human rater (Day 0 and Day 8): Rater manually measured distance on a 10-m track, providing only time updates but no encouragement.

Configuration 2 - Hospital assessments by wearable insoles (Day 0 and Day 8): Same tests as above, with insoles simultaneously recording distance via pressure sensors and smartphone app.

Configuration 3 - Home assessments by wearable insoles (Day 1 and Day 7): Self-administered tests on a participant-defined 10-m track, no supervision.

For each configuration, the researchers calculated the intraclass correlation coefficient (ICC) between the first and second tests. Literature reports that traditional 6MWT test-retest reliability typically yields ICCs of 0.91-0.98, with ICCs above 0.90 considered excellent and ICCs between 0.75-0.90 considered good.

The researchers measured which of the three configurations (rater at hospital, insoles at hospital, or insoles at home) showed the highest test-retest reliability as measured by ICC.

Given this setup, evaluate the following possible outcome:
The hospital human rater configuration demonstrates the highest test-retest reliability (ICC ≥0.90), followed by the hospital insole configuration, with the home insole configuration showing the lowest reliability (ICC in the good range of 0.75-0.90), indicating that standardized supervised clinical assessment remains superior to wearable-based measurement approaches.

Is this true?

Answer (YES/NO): NO